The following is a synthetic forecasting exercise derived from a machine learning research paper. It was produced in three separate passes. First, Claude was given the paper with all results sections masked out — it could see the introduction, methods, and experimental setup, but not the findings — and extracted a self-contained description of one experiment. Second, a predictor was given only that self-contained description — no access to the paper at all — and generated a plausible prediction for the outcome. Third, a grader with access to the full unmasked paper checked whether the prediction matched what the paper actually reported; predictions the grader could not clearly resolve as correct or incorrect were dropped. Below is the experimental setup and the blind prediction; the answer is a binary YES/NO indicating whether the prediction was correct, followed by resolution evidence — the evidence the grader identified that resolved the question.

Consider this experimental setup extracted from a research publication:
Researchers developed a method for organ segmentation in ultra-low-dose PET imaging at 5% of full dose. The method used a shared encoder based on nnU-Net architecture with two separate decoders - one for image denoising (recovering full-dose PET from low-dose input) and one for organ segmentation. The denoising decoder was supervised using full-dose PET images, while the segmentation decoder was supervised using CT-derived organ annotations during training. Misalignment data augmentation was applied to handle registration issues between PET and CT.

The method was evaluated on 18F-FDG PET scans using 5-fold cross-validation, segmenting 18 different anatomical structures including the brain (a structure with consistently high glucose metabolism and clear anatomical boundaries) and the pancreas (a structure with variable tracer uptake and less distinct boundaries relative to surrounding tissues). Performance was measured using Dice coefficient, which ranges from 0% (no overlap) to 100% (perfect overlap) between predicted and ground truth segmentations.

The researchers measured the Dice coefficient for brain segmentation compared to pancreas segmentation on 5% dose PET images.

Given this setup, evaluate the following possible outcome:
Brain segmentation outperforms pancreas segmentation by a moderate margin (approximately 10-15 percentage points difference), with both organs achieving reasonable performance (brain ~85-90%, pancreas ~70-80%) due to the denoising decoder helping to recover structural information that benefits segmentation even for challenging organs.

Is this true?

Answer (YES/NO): NO